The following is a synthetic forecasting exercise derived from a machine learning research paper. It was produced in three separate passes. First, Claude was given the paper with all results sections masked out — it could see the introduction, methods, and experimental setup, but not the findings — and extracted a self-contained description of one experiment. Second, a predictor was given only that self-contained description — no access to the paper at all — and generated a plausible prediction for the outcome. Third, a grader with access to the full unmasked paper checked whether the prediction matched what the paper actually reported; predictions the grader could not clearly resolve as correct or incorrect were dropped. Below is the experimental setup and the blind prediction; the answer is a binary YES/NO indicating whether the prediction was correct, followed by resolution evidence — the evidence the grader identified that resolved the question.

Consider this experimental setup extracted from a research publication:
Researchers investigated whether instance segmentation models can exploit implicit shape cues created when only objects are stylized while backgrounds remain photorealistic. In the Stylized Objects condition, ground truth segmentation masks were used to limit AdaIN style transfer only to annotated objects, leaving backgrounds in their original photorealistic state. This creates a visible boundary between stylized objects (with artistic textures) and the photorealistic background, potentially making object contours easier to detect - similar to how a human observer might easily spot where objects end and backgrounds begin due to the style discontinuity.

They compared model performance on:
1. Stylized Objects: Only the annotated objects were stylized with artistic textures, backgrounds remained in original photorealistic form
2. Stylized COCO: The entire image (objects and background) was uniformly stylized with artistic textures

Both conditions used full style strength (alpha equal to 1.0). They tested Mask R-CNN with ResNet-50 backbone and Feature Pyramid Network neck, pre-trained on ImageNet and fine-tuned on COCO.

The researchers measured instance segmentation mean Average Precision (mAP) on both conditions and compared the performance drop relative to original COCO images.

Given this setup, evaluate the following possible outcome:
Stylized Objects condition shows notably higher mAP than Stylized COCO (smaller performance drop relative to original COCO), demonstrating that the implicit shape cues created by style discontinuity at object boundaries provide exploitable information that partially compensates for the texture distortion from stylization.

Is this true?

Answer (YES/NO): YES